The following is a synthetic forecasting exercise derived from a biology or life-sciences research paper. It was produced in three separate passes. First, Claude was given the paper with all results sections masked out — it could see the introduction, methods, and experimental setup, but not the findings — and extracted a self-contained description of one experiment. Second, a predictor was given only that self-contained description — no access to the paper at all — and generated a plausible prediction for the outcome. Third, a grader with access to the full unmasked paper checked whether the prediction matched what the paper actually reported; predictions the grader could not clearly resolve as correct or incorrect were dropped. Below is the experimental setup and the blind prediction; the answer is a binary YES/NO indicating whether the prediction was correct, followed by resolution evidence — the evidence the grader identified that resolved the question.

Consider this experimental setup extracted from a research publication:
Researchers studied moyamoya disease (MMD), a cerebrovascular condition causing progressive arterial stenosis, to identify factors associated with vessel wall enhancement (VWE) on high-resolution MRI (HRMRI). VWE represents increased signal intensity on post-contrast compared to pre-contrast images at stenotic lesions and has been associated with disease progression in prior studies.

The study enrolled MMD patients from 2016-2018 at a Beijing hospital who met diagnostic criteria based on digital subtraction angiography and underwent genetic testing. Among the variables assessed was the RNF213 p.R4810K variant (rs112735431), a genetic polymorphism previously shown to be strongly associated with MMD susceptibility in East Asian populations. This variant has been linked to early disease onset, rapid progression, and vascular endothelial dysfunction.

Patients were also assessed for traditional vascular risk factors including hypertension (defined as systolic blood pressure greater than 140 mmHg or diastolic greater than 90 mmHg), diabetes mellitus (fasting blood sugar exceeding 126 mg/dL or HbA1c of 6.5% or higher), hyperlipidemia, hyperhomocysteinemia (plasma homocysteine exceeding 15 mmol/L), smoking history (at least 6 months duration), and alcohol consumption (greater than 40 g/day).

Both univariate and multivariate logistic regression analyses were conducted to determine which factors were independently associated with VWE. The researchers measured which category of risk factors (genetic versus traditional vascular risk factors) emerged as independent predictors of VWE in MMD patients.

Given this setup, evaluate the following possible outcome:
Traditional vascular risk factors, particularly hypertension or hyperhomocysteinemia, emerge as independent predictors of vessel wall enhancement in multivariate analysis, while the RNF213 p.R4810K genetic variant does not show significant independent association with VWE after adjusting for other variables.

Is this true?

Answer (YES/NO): NO